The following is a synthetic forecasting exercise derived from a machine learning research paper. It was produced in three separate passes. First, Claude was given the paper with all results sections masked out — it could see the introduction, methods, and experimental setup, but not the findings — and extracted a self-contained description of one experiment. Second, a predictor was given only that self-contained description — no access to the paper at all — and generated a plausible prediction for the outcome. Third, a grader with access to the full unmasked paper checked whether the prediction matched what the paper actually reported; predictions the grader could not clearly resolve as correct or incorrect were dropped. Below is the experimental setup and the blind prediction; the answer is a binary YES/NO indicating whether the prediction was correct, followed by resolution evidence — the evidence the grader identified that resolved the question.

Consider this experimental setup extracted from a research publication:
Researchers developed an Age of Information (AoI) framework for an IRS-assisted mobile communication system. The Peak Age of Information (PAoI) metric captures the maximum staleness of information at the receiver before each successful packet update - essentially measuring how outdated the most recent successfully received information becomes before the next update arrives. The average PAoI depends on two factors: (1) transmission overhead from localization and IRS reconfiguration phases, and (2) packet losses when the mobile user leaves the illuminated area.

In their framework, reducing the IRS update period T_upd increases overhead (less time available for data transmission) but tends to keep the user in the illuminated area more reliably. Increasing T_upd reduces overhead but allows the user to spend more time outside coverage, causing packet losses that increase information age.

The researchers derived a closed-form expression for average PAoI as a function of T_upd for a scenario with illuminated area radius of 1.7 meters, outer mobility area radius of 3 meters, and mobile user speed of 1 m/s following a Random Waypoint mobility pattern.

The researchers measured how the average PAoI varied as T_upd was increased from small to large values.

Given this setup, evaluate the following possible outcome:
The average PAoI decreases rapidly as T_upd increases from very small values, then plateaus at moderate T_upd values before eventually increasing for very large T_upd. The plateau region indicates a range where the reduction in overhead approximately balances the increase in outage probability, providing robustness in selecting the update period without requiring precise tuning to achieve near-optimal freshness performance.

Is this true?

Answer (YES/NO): NO